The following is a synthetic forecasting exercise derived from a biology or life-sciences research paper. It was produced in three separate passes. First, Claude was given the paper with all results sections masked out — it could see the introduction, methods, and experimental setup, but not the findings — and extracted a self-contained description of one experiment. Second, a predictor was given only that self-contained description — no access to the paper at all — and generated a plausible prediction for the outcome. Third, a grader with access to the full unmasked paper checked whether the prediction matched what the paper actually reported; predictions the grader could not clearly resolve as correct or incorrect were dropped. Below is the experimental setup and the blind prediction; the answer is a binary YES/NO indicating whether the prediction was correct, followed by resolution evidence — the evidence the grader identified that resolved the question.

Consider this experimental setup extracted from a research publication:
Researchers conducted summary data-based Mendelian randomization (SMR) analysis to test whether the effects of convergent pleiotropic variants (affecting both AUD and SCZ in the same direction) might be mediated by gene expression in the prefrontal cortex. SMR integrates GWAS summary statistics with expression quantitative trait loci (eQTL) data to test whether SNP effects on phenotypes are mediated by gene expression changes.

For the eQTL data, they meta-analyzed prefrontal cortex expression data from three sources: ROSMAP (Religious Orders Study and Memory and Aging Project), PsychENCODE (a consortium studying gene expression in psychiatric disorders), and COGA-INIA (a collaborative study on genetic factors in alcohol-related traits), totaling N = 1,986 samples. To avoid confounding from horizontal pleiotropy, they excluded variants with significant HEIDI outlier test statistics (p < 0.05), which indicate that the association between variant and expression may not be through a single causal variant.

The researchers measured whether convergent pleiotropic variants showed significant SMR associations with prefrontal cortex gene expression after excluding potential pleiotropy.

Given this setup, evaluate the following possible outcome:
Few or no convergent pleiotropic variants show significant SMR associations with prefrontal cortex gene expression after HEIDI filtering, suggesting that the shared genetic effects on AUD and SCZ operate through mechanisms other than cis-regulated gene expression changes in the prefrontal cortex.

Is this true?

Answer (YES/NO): NO